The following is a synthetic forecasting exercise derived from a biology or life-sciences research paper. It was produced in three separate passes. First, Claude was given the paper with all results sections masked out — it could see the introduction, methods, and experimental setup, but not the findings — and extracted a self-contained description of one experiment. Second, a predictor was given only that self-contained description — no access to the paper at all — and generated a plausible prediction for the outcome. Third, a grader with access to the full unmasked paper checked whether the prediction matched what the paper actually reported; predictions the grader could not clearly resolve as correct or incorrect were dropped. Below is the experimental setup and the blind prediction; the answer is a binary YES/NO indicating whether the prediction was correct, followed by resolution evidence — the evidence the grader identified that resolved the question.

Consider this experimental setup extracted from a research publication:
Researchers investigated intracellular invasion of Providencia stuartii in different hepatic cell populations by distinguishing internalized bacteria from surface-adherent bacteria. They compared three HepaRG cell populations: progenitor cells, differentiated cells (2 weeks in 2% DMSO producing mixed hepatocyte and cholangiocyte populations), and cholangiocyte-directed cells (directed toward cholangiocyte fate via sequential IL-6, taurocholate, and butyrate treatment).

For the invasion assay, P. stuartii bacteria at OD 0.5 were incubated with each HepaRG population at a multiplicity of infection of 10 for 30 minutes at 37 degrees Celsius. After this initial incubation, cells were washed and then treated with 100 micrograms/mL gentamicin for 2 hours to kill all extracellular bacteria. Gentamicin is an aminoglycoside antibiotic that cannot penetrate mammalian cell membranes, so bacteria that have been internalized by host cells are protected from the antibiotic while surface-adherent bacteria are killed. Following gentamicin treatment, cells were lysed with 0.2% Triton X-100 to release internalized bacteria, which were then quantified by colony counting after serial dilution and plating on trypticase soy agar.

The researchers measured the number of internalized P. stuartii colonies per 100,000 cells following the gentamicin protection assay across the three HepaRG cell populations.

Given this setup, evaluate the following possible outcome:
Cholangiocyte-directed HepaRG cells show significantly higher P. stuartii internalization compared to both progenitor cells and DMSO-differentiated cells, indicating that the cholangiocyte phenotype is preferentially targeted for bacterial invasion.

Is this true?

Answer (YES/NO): YES